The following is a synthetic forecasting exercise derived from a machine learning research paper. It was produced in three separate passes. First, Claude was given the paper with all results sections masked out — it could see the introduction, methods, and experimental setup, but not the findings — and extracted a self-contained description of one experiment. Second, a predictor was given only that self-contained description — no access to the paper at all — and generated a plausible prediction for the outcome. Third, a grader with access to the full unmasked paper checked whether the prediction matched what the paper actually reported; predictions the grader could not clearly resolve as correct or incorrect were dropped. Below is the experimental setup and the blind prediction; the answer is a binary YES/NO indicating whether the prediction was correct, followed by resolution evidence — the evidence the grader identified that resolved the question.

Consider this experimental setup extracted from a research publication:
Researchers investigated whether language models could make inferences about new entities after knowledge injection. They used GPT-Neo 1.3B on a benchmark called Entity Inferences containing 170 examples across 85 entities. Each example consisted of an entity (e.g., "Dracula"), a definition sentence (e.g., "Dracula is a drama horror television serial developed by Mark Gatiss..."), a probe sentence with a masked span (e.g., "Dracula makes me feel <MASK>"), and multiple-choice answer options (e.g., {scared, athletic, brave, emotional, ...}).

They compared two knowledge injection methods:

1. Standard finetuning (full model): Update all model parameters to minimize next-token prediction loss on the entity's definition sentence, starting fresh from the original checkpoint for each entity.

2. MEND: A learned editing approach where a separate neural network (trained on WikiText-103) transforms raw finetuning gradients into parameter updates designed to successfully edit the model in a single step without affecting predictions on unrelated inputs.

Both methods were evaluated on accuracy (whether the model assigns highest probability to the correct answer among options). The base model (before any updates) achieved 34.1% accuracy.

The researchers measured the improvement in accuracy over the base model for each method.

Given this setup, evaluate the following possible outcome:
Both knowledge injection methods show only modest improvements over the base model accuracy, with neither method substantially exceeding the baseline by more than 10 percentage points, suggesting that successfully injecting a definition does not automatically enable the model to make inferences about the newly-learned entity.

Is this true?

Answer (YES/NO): NO